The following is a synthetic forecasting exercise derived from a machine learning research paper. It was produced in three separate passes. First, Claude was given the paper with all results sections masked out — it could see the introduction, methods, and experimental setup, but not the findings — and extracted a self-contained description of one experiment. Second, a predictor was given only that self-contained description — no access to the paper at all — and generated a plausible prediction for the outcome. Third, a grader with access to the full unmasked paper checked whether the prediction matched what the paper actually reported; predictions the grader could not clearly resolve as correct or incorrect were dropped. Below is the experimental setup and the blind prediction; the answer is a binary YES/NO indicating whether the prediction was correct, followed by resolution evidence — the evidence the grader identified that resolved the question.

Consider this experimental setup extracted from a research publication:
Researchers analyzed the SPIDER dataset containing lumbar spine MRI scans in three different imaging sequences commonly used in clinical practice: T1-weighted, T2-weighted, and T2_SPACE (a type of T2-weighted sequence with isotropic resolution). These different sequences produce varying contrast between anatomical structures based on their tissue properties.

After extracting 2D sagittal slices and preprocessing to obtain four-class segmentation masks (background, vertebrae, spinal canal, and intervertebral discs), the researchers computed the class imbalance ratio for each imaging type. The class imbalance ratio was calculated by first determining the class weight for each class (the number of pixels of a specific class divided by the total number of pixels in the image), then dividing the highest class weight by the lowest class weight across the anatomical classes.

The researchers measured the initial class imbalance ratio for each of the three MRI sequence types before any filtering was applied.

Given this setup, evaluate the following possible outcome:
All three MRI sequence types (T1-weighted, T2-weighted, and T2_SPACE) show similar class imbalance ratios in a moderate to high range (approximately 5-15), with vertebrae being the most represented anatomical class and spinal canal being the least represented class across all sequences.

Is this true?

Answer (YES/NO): NO